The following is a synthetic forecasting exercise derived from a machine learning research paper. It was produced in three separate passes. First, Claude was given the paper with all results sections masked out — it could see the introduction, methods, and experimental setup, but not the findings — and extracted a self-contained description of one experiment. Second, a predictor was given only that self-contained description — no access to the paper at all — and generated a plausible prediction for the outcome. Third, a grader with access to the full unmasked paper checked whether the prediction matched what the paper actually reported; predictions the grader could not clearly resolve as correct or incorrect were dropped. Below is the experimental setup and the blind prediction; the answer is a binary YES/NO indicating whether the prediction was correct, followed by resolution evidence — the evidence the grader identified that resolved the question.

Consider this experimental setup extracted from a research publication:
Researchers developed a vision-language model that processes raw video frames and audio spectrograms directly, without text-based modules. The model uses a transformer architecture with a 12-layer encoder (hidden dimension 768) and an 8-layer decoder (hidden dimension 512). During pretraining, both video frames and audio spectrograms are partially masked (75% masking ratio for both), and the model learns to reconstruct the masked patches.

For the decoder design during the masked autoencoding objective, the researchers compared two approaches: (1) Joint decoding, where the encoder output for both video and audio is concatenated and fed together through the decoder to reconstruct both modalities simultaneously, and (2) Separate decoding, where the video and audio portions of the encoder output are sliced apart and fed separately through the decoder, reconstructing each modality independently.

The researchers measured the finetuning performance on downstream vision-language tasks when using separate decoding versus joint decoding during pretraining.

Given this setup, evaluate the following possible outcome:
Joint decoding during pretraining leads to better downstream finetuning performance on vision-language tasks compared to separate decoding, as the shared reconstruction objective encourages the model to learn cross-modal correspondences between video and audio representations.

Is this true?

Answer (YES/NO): NO